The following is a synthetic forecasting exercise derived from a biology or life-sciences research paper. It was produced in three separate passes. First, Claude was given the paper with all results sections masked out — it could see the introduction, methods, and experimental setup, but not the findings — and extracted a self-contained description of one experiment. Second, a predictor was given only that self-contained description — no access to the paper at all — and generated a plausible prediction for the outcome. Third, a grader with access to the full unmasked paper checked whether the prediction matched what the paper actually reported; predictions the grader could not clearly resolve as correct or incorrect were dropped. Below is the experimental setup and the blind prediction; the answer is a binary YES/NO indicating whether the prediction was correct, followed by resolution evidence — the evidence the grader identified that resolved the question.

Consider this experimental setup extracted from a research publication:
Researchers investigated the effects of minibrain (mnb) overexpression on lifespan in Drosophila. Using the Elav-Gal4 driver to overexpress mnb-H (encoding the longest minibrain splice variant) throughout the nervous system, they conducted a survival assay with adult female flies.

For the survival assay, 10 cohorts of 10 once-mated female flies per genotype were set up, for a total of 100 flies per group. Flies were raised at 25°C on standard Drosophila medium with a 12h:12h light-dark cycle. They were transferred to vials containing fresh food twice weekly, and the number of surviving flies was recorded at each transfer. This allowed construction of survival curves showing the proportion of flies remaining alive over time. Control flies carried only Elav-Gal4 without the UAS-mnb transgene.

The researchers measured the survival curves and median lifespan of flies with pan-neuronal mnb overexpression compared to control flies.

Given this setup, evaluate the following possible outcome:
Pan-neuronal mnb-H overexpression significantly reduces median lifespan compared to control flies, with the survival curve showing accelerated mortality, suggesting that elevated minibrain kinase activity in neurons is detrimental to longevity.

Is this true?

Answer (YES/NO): YES